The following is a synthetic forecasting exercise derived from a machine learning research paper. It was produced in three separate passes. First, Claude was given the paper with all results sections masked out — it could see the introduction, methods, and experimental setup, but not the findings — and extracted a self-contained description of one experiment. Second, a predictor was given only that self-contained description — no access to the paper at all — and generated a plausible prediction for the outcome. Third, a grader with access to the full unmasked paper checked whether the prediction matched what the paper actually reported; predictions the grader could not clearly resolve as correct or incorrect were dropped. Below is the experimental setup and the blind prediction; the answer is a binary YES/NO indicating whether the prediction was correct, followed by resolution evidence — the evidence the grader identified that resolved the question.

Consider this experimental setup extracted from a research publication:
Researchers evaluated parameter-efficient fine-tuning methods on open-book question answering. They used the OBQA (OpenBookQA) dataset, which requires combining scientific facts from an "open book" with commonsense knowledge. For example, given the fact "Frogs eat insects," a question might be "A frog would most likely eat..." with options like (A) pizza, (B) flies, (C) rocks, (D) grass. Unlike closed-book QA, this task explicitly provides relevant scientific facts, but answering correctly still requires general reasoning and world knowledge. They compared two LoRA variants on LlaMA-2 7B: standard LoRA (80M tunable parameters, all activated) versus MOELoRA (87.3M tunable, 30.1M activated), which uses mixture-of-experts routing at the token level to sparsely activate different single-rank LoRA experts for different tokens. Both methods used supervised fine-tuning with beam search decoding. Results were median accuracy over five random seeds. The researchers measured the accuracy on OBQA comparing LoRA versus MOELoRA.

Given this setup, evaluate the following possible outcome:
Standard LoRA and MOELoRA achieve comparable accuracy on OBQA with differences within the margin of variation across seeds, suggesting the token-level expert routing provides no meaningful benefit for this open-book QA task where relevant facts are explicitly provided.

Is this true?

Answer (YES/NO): NO